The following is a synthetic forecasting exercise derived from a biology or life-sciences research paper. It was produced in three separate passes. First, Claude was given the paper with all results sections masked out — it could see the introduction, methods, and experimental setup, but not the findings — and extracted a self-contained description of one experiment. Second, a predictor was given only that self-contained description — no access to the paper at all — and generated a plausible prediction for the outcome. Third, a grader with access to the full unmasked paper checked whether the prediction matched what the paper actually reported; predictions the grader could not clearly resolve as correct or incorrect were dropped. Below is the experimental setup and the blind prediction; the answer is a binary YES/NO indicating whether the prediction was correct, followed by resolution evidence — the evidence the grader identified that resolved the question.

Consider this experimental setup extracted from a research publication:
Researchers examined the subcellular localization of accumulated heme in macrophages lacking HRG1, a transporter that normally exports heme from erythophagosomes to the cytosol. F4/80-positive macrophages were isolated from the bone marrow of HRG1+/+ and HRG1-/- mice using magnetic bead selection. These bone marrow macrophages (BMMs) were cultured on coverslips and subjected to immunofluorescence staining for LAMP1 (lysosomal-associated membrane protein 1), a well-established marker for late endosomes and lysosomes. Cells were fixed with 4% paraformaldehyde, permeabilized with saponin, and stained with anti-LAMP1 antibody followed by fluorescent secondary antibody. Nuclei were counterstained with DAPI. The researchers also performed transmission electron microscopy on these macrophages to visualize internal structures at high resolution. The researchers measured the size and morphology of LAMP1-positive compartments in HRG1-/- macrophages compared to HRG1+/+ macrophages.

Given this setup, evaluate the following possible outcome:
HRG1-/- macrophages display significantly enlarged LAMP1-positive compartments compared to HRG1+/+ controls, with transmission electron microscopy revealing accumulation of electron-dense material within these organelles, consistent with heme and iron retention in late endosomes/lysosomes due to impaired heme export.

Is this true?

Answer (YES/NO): YES